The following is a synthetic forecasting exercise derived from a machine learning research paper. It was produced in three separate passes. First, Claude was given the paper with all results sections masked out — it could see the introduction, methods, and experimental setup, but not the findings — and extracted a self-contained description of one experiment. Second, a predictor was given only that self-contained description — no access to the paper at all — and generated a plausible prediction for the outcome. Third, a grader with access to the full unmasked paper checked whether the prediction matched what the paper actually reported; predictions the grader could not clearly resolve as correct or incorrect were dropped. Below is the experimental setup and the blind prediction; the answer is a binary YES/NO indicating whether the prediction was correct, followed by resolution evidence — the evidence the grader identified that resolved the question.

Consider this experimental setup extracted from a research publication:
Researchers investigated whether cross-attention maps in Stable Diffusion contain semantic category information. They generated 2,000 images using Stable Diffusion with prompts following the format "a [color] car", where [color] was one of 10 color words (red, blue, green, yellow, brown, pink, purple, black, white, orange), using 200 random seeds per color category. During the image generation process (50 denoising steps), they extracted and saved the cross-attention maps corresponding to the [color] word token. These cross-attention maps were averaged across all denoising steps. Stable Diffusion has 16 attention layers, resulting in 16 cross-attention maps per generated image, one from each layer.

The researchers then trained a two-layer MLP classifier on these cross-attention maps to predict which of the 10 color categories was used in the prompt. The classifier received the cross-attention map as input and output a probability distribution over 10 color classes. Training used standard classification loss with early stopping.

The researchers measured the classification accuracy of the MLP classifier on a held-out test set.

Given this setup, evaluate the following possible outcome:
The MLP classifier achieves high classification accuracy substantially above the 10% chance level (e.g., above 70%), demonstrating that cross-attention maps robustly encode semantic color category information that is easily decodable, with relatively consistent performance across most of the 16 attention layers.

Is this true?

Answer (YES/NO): NO